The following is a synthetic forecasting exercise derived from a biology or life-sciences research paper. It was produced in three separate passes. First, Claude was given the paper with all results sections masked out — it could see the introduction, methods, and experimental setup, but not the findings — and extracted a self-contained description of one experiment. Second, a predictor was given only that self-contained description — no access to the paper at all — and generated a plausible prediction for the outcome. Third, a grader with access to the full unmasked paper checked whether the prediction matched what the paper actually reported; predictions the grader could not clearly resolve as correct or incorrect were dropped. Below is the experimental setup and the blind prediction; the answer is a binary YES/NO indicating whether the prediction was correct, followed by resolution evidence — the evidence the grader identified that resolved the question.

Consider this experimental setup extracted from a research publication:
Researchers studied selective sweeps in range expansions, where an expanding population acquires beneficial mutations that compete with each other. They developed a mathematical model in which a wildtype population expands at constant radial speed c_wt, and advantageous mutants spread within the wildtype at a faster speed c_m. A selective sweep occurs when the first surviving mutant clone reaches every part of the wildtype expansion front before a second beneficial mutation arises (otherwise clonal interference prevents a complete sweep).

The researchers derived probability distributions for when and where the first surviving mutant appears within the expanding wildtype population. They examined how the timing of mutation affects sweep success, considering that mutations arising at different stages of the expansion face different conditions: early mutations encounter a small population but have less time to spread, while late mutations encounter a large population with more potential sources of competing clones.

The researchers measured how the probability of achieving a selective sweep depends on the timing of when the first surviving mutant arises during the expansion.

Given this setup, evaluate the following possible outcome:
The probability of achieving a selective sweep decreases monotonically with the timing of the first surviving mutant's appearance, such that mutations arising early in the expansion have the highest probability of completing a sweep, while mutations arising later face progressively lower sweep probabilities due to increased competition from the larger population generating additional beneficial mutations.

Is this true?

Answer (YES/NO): YES